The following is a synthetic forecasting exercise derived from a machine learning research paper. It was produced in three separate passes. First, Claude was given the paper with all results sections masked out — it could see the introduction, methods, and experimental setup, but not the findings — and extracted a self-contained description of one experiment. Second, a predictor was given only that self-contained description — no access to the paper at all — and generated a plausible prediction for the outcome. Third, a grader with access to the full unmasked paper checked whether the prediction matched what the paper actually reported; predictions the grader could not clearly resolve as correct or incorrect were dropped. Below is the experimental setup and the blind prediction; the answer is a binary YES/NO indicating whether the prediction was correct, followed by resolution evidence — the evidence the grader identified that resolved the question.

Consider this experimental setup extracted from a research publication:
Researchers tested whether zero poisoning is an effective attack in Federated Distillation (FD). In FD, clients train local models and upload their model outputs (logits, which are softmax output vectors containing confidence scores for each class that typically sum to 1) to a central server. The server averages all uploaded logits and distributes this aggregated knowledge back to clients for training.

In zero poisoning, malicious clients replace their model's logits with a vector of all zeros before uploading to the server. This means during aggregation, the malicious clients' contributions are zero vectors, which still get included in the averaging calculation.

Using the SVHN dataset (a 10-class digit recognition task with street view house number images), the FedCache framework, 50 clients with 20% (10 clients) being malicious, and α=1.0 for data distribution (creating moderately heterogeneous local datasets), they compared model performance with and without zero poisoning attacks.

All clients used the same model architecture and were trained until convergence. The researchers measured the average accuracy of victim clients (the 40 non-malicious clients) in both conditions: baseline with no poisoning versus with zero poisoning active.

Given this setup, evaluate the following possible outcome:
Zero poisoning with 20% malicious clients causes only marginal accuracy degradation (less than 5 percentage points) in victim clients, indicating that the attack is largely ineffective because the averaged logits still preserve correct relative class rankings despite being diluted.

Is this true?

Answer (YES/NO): NO